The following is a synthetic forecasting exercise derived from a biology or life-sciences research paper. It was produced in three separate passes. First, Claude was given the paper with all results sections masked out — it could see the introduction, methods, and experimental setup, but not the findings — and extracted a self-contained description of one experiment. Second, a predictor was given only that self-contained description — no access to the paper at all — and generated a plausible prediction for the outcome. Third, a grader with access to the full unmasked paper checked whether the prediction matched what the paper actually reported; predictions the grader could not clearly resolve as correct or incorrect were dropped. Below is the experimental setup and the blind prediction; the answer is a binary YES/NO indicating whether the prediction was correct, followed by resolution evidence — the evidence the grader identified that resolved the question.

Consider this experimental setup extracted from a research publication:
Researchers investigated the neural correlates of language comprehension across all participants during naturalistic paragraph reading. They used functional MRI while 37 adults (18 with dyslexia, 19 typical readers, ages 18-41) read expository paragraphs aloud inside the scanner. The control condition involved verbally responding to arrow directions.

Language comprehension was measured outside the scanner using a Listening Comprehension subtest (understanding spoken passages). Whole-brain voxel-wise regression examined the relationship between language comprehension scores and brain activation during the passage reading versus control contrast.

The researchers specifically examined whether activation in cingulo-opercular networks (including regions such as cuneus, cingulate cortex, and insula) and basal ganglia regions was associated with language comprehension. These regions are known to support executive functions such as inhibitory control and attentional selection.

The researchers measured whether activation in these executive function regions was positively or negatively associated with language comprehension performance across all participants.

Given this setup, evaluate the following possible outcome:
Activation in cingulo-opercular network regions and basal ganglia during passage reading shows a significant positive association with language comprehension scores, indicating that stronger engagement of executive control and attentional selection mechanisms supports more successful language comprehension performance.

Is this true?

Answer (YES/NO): NO